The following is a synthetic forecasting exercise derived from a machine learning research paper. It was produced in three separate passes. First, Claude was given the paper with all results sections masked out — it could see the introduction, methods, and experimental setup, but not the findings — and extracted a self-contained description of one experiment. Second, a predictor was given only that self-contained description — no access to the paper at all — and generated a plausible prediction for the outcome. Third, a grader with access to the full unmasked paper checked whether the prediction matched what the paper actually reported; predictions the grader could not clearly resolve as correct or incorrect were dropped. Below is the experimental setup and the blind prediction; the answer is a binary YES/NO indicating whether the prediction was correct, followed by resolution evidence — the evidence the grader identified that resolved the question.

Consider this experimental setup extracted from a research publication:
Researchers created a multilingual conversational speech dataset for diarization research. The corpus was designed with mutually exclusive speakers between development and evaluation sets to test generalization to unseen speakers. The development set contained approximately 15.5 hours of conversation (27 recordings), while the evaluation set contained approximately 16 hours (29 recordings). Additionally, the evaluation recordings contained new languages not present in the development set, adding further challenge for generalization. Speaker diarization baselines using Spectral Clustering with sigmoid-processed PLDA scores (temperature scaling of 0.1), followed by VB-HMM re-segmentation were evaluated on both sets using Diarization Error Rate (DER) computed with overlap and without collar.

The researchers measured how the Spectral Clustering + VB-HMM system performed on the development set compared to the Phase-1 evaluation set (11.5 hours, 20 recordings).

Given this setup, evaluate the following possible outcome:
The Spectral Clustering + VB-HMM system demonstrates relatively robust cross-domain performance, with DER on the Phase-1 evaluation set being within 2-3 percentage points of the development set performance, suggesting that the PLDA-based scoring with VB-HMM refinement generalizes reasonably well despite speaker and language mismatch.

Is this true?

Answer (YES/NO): YES